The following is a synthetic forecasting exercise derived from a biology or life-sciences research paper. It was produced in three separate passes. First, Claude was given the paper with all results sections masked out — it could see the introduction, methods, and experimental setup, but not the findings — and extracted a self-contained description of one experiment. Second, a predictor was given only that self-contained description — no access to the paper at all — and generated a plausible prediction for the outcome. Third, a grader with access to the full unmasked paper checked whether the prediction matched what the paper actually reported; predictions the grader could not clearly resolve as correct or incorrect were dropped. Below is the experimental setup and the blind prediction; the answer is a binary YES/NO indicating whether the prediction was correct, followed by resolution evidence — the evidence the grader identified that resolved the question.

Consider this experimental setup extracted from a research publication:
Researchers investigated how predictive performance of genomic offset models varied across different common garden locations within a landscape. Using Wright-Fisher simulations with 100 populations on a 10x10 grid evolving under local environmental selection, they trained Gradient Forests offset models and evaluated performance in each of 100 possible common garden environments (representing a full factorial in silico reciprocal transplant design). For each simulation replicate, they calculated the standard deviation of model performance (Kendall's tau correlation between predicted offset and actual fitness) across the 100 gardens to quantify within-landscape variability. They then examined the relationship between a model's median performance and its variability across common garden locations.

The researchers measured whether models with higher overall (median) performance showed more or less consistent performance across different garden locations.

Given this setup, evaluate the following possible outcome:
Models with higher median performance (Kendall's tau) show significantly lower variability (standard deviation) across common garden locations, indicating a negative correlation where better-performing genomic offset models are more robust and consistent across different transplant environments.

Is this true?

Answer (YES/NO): NO